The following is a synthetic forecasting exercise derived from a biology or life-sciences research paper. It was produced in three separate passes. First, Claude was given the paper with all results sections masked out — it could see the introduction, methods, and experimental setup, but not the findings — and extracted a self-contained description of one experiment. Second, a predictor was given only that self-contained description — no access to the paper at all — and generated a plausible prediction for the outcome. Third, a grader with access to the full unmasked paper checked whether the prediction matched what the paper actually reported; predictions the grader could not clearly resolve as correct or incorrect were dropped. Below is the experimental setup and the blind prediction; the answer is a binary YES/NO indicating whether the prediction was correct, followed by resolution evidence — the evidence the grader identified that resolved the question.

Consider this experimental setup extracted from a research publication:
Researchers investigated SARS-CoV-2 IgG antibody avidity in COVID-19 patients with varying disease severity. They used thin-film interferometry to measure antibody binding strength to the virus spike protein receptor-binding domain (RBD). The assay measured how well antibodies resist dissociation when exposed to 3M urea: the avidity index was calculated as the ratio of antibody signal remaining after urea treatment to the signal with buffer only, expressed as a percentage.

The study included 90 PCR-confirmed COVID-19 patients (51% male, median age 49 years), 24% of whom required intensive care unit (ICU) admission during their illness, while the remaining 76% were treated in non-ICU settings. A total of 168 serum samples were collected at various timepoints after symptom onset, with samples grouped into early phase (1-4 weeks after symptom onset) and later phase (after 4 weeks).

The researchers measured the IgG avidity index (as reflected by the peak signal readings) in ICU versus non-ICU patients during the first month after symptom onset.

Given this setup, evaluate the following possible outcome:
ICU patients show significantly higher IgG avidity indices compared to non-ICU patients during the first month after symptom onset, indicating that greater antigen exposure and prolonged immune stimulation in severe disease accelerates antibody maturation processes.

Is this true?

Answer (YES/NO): YES